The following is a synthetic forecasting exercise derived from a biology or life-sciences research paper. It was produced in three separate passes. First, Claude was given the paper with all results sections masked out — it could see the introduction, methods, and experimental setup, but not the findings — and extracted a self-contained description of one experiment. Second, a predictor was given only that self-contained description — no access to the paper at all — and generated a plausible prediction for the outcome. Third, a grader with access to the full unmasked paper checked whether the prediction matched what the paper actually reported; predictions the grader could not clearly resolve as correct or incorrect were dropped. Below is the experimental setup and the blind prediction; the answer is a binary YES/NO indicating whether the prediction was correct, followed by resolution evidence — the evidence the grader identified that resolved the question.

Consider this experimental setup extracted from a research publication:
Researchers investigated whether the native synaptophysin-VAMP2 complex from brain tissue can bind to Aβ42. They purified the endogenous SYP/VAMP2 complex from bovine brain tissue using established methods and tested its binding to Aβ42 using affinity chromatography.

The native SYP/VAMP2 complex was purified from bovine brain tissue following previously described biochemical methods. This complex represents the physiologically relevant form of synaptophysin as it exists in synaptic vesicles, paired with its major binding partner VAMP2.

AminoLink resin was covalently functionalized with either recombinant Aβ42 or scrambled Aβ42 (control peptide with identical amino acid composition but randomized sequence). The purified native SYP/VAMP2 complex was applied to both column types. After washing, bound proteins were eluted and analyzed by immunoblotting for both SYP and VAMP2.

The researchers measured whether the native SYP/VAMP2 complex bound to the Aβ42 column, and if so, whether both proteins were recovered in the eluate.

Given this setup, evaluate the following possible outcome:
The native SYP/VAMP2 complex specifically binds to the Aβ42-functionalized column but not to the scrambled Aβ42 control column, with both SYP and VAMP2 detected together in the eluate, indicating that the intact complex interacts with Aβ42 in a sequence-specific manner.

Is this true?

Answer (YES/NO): NO